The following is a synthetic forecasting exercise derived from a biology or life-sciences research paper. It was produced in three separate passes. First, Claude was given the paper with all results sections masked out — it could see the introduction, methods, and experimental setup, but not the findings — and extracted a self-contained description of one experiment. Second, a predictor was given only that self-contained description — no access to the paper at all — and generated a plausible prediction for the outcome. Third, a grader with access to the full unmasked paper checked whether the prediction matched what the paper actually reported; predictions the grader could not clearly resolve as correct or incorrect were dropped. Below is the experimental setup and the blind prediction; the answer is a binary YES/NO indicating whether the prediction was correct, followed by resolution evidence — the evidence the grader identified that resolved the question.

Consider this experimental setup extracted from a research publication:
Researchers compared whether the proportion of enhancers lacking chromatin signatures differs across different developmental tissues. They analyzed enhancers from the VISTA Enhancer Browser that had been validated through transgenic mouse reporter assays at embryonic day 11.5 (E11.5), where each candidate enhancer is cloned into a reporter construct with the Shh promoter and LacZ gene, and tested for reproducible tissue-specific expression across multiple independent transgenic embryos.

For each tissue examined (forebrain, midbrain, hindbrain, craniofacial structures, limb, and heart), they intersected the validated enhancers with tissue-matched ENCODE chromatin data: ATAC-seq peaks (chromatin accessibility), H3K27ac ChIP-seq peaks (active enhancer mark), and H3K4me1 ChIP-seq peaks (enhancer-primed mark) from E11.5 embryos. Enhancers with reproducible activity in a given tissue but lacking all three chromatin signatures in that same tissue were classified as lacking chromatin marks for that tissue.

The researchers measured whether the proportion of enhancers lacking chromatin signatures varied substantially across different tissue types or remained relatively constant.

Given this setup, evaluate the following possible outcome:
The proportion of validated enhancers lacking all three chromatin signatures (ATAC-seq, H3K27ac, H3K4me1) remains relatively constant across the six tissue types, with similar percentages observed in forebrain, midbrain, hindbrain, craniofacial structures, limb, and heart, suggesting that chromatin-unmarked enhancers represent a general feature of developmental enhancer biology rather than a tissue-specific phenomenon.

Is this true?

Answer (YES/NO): YES